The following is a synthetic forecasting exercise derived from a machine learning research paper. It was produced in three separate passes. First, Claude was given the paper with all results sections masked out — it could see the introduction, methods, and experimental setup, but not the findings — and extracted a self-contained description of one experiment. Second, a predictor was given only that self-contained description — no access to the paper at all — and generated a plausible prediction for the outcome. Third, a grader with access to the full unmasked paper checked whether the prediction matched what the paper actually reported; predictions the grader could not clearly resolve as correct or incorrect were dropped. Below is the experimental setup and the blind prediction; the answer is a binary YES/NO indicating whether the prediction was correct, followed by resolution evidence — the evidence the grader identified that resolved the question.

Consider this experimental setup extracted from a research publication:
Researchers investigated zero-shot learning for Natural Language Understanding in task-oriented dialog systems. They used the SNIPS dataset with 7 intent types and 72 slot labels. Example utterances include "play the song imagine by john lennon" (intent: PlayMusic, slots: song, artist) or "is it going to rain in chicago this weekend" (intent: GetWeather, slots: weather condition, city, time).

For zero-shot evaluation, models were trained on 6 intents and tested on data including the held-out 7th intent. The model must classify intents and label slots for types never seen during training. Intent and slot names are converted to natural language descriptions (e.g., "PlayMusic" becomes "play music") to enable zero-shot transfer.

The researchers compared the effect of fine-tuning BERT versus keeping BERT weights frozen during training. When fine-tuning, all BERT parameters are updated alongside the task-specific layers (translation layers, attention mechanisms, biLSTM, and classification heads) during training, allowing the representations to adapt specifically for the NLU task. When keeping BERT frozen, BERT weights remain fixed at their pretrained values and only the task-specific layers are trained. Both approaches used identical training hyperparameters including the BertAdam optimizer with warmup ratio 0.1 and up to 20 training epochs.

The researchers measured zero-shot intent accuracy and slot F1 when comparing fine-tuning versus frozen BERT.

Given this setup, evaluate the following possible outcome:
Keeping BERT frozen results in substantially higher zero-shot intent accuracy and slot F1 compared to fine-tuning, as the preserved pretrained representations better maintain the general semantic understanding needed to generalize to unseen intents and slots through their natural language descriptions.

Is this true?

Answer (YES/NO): NO